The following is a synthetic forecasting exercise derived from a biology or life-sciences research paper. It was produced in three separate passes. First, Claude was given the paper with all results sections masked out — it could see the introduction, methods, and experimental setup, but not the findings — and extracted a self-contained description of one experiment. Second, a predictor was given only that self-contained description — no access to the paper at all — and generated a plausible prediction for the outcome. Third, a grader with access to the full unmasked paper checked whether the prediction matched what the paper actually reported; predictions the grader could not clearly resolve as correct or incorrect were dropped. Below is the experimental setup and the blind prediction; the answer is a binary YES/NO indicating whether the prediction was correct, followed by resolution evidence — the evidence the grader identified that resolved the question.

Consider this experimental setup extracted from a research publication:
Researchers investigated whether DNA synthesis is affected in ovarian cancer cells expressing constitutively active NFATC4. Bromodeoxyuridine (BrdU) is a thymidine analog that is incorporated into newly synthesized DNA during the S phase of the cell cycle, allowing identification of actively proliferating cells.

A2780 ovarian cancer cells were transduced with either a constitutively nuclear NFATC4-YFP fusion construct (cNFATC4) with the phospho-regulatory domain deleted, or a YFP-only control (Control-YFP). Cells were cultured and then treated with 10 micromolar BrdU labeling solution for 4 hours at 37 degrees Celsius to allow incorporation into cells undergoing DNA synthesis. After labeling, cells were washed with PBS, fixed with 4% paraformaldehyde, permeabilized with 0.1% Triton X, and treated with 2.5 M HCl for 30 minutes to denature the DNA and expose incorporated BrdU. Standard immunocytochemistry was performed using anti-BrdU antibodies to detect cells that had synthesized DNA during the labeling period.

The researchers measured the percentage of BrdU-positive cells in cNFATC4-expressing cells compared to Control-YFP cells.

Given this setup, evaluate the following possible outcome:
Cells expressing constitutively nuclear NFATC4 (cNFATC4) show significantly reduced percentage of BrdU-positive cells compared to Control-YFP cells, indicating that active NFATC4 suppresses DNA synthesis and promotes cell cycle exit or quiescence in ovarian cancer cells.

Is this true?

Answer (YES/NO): NO